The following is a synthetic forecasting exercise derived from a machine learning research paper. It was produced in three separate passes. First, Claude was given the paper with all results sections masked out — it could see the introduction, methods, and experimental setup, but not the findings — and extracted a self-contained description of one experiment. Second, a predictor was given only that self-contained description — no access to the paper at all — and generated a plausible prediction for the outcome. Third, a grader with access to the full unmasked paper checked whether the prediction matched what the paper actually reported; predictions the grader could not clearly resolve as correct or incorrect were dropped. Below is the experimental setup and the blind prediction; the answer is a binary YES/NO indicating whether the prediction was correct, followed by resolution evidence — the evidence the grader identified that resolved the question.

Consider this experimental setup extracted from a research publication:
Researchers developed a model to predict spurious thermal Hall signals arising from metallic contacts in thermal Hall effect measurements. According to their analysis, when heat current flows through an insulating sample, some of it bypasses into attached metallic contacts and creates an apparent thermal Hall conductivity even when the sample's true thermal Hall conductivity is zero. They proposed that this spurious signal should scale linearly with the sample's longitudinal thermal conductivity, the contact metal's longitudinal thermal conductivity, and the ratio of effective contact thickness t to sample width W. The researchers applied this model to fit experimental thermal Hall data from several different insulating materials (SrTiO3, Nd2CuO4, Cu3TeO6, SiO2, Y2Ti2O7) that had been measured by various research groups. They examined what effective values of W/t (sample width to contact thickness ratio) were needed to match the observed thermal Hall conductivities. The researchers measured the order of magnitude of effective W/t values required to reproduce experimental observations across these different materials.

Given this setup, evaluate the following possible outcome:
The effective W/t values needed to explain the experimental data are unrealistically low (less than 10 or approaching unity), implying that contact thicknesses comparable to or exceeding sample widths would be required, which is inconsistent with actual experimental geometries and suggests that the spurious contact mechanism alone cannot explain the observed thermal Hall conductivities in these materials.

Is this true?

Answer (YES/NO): NO